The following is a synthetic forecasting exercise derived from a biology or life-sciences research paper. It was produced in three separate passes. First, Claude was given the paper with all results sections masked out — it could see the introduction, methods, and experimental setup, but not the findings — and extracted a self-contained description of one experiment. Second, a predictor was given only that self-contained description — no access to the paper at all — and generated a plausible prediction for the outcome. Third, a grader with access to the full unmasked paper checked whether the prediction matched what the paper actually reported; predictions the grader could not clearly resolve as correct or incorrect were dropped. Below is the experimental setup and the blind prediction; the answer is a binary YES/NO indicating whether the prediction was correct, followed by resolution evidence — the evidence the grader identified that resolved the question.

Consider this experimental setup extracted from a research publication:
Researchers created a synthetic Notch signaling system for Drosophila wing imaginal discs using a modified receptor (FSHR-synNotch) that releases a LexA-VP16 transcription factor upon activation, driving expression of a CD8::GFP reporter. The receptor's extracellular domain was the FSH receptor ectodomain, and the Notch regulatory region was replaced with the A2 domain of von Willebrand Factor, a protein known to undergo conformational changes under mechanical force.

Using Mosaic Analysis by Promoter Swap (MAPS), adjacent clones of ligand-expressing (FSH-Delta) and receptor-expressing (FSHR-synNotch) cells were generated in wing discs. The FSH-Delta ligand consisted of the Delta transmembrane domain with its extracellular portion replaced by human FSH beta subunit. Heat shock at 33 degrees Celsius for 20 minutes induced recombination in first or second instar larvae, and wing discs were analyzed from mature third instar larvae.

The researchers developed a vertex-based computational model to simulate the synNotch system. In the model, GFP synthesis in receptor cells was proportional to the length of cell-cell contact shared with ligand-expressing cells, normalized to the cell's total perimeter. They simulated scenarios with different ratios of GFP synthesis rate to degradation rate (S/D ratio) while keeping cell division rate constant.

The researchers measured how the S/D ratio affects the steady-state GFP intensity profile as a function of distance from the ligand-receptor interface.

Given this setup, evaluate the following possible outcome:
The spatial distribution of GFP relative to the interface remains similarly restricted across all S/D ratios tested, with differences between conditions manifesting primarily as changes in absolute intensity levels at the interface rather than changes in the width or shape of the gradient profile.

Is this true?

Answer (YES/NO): NO